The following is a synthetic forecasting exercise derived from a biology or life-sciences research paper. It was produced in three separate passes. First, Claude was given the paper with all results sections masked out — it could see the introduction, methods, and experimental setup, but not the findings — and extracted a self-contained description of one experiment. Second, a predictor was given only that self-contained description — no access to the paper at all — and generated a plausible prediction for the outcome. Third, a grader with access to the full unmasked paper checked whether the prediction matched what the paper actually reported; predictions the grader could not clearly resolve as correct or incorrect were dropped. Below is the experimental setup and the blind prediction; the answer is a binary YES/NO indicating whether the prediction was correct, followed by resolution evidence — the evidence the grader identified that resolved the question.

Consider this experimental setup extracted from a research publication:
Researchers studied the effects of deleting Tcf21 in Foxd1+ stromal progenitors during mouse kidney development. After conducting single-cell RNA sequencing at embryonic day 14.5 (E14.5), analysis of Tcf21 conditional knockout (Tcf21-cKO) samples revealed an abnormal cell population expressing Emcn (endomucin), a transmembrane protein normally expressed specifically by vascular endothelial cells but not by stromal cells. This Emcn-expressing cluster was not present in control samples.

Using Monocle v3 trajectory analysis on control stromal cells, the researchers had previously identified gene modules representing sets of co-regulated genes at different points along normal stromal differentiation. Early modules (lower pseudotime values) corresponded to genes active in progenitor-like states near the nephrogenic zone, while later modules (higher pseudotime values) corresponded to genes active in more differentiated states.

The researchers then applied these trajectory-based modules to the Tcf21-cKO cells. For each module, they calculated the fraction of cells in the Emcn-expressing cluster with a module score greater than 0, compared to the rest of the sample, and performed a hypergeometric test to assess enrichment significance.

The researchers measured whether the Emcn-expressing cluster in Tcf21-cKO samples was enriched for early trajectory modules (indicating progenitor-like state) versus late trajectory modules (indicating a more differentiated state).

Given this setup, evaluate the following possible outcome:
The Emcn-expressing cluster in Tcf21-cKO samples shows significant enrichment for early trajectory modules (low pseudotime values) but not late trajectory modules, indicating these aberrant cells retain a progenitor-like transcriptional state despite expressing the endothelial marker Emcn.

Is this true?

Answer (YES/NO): NO